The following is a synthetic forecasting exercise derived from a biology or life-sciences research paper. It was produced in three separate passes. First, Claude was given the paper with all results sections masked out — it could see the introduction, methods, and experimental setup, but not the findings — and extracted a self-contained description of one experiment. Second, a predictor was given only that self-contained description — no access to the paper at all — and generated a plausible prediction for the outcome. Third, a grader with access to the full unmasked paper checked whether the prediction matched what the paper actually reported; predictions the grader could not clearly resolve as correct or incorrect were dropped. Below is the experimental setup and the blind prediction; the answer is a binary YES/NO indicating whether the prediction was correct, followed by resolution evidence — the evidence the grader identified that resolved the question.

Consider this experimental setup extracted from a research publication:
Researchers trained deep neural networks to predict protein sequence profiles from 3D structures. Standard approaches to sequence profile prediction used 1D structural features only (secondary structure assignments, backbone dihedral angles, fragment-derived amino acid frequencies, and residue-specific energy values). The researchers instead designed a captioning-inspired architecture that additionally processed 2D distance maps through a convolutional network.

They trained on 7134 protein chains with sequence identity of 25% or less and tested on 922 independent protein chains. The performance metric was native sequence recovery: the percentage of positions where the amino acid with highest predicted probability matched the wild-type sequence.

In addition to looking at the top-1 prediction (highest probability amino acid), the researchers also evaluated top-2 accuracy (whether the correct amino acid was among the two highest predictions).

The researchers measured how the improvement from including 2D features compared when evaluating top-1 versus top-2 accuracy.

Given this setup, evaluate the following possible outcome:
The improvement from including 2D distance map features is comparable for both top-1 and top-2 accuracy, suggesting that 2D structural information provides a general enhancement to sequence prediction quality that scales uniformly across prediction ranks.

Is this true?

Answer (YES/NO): YES